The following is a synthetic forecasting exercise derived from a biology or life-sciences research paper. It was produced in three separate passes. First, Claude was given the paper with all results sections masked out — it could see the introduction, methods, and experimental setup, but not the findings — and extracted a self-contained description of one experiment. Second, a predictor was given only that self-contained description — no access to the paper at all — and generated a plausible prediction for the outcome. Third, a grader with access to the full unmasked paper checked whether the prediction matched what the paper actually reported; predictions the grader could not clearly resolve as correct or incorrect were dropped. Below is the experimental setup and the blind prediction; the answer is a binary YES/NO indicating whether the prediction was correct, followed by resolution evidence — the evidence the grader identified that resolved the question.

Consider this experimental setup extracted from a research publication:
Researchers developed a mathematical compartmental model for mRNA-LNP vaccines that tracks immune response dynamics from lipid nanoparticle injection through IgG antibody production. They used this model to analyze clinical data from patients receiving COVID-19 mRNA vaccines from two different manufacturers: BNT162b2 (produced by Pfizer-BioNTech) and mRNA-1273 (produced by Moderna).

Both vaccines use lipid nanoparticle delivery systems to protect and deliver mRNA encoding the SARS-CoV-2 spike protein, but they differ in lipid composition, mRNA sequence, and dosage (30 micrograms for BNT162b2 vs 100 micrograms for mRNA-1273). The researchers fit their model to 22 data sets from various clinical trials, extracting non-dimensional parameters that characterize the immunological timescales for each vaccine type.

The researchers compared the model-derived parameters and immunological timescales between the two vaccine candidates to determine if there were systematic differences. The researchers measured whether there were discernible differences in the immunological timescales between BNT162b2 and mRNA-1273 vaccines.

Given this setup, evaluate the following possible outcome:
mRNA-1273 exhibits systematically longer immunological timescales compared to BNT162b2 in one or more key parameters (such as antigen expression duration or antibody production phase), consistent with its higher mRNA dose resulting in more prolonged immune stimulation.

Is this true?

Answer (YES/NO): NO